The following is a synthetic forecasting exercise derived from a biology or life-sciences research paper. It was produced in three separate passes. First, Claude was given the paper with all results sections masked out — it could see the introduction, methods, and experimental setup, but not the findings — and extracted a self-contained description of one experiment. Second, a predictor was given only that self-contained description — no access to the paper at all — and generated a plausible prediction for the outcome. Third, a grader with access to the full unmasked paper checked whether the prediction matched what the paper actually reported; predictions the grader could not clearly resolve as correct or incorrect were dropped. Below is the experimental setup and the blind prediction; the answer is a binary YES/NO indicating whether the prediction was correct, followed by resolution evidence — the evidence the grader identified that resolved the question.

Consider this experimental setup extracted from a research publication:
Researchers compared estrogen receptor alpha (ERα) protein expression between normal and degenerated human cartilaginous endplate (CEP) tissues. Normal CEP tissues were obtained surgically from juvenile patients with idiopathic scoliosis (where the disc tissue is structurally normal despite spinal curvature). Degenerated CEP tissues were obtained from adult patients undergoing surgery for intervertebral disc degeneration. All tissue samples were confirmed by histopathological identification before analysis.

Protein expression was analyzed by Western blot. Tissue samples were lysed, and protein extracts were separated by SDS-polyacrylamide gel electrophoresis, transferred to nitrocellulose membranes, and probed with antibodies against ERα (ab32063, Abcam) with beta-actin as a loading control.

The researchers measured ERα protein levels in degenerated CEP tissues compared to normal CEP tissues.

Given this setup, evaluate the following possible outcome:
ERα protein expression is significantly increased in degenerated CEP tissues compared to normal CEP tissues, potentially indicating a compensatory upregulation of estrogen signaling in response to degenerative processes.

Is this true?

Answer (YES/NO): NO